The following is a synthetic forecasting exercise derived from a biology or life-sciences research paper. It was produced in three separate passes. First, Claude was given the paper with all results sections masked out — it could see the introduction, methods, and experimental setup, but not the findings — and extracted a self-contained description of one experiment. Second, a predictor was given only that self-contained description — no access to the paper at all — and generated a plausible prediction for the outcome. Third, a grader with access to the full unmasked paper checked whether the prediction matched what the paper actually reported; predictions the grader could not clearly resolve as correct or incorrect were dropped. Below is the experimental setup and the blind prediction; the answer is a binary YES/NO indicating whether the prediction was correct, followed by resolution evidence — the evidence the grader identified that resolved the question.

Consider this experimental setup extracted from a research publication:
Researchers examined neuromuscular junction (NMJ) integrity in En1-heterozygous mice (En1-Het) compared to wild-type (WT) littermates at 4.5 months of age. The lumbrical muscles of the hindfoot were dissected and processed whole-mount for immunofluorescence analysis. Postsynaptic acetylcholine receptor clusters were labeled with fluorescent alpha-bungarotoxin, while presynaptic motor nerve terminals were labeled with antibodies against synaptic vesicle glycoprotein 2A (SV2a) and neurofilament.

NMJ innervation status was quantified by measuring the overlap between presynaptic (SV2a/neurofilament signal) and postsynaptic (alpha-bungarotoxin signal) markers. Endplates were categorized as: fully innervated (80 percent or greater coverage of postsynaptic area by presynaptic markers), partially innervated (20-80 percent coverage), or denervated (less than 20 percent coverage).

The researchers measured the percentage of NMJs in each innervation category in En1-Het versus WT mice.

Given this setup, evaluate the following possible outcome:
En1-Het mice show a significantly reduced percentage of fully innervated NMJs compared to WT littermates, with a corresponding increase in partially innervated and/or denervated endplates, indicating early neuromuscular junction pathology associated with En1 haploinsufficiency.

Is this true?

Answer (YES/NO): YES